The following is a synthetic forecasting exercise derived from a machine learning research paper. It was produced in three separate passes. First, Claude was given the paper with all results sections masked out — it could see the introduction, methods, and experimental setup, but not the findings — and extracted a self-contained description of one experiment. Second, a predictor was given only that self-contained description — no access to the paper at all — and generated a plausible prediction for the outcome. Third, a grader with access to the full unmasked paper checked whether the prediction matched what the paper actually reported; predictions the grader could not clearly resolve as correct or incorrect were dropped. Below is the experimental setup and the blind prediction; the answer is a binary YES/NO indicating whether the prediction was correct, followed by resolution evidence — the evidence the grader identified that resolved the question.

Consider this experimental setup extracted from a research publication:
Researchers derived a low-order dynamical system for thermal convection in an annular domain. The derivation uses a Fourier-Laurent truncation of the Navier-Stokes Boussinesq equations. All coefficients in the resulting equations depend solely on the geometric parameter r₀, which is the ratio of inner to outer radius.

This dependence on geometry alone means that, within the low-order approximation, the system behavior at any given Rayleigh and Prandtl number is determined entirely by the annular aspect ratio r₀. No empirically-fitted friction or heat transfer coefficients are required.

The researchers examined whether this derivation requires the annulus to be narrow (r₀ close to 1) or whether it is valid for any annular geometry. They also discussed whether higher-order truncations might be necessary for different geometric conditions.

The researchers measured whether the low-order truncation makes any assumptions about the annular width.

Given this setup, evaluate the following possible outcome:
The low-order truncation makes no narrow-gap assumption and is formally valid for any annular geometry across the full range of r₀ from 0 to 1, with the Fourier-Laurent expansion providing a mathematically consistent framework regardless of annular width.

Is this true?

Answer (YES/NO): NO